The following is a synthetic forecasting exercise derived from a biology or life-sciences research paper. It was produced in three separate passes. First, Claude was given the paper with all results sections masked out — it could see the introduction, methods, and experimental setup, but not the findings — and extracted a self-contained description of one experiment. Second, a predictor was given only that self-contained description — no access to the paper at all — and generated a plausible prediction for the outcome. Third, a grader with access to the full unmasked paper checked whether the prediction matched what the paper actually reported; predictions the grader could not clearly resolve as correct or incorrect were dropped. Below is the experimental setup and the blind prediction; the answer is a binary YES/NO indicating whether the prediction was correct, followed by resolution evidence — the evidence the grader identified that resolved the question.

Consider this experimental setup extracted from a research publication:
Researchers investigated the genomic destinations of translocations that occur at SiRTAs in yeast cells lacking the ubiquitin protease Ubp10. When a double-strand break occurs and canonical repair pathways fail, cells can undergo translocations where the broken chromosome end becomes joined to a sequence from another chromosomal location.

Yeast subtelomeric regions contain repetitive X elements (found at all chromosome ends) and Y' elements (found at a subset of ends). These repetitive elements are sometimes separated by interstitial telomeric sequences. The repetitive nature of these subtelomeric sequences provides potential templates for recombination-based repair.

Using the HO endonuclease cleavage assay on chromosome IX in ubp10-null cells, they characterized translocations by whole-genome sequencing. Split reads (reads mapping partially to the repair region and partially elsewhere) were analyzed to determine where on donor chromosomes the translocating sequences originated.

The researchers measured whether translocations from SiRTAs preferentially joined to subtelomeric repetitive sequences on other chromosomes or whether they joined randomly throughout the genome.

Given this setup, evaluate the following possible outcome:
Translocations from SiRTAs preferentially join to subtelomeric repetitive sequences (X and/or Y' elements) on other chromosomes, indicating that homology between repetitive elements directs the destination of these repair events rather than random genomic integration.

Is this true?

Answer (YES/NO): YES